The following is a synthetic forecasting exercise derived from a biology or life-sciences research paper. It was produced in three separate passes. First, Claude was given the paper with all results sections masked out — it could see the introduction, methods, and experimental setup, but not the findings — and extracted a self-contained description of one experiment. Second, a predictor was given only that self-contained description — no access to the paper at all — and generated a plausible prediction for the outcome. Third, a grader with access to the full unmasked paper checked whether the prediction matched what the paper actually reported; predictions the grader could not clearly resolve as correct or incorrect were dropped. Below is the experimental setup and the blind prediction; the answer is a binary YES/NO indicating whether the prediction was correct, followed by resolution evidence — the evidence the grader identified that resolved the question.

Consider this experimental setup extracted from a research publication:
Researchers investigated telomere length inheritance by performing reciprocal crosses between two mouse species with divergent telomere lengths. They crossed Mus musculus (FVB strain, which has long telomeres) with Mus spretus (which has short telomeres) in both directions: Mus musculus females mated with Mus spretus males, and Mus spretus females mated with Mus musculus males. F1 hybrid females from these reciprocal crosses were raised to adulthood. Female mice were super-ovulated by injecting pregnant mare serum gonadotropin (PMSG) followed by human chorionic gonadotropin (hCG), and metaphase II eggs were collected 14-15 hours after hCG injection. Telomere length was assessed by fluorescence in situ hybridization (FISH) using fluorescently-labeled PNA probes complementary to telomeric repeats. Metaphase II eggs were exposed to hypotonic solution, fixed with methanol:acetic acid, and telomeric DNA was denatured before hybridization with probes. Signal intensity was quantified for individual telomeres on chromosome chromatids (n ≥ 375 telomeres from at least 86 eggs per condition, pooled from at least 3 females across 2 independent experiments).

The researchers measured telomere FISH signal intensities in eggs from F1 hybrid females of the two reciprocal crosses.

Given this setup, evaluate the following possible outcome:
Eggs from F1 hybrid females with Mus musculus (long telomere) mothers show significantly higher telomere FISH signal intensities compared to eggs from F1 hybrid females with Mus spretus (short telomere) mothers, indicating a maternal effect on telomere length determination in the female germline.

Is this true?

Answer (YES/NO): NO